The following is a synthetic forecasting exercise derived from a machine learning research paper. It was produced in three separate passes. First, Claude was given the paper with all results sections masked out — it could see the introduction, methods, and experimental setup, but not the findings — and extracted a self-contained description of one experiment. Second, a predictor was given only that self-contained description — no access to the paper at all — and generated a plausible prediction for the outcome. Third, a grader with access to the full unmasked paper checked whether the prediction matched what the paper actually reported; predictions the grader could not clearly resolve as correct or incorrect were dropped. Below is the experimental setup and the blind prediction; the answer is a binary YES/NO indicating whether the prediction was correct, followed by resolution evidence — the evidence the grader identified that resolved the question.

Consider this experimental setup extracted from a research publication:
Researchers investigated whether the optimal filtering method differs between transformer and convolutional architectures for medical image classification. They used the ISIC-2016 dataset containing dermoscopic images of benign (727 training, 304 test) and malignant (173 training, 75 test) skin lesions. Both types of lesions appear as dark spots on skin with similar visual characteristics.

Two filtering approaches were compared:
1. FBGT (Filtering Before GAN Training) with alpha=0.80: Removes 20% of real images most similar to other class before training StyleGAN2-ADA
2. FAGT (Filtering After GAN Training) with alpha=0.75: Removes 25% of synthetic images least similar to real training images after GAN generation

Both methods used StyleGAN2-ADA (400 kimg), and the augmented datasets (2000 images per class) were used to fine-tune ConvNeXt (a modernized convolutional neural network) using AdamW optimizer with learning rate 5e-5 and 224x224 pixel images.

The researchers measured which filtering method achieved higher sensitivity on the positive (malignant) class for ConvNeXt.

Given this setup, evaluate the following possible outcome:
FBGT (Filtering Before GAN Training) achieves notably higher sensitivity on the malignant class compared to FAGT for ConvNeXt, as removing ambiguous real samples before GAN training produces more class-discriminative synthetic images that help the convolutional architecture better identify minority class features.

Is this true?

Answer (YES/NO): NO